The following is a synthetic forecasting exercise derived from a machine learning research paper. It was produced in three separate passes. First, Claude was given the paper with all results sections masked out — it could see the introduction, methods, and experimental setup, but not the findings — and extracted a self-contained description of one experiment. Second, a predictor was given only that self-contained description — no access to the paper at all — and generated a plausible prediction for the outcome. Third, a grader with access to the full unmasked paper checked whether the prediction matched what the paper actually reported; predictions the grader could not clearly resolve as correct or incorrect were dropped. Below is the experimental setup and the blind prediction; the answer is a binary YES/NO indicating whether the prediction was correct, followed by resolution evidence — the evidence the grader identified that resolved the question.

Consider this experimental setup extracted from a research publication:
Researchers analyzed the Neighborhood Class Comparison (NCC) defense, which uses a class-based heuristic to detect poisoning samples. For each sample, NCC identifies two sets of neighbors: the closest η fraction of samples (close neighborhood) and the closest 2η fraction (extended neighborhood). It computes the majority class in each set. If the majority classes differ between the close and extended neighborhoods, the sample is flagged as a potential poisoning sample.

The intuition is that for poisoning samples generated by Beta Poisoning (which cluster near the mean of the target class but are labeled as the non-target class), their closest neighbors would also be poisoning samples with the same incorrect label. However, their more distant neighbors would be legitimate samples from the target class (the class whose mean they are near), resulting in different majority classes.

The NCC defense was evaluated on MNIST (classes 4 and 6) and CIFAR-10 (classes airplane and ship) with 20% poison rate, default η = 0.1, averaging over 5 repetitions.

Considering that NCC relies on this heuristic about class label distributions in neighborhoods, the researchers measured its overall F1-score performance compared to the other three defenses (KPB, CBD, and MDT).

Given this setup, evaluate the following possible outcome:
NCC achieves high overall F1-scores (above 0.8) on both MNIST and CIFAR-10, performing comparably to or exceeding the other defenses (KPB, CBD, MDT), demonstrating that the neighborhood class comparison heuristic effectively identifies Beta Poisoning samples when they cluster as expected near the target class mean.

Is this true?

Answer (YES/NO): NO